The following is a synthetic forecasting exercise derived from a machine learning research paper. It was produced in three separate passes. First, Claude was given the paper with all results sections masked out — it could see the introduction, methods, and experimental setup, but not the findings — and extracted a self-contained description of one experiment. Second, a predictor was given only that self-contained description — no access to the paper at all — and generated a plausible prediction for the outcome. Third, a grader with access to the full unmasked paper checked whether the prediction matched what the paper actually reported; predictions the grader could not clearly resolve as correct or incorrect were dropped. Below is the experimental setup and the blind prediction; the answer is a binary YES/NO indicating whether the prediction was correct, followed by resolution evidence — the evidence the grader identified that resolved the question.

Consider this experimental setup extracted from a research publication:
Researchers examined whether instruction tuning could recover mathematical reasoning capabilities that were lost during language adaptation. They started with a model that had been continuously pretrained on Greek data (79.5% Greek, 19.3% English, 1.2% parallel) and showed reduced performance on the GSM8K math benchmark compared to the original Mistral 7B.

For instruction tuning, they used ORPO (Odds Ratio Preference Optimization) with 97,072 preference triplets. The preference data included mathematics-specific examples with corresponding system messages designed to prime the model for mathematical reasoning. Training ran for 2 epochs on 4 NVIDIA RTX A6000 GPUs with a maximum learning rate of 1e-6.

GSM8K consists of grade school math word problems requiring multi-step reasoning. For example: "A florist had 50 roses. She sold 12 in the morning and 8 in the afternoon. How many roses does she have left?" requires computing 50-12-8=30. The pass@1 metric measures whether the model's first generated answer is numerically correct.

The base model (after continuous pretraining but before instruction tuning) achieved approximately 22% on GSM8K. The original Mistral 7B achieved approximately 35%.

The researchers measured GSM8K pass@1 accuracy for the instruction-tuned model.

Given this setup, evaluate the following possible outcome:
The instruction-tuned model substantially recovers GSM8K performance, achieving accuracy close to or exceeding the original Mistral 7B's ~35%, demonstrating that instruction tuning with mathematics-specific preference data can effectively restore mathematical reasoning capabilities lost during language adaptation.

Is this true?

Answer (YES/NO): YES